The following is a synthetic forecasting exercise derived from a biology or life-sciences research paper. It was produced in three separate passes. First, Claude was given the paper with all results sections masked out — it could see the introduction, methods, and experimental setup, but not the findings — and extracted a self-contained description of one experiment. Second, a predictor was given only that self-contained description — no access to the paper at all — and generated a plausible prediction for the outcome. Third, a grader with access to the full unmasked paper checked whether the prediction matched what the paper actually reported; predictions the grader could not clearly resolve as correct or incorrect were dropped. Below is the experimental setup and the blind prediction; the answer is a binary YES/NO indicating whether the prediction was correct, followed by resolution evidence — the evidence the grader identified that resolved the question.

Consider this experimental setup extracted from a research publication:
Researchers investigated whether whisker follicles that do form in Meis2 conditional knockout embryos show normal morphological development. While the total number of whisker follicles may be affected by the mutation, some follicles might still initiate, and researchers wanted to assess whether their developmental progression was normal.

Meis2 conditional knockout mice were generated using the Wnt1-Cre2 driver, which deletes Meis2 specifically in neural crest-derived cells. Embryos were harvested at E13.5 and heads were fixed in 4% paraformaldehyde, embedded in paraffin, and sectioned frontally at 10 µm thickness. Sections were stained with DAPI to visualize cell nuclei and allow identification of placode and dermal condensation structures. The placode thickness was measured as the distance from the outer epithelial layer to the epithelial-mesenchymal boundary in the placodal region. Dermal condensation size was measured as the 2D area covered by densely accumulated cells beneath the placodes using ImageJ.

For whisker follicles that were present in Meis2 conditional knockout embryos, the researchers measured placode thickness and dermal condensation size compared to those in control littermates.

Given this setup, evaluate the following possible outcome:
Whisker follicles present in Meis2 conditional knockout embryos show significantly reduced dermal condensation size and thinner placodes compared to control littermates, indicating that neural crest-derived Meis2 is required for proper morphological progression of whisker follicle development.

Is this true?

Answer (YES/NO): NO